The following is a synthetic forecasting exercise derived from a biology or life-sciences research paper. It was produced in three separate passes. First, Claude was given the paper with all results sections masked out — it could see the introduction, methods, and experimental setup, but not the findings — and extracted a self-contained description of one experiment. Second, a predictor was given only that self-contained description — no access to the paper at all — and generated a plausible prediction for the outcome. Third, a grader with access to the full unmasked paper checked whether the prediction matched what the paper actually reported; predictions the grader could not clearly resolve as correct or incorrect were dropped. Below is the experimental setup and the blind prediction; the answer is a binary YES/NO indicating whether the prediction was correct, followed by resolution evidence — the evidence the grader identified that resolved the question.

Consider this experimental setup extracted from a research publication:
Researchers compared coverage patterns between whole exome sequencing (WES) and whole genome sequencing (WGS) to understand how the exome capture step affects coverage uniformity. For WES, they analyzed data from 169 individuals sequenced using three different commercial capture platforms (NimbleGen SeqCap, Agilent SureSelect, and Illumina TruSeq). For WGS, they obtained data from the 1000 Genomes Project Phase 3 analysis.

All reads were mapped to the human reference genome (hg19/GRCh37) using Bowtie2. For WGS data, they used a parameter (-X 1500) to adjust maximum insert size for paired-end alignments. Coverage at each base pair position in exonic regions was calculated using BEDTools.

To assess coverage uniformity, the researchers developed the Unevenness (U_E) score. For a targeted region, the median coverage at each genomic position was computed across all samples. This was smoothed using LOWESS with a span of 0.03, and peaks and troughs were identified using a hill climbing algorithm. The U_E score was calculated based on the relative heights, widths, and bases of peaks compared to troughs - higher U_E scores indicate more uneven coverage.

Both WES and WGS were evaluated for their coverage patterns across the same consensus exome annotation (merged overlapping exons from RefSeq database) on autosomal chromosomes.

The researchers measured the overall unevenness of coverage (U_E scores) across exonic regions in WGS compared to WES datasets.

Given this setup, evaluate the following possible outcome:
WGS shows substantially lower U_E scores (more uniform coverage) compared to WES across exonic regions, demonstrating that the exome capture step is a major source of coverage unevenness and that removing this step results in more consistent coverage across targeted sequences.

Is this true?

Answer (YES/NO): YES